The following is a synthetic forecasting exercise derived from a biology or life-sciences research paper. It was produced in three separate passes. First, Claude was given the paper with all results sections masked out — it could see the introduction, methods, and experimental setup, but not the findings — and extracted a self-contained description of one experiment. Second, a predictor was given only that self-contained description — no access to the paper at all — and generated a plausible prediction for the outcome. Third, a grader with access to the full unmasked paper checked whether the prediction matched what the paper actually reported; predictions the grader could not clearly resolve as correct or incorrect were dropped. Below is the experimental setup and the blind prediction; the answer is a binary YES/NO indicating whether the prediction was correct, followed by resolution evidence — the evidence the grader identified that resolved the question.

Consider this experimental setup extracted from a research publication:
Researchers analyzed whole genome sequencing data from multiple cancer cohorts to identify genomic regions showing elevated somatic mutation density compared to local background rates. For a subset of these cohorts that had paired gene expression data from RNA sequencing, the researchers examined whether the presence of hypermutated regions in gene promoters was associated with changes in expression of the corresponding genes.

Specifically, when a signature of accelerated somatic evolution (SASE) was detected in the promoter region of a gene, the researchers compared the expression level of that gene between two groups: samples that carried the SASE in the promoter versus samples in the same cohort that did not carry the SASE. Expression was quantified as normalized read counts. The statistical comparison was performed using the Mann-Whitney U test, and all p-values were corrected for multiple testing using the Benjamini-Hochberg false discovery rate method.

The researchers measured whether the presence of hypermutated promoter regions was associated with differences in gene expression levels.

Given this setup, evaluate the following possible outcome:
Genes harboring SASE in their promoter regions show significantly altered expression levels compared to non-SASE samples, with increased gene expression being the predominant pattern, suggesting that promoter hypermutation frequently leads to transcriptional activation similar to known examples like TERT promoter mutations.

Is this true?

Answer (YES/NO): NO